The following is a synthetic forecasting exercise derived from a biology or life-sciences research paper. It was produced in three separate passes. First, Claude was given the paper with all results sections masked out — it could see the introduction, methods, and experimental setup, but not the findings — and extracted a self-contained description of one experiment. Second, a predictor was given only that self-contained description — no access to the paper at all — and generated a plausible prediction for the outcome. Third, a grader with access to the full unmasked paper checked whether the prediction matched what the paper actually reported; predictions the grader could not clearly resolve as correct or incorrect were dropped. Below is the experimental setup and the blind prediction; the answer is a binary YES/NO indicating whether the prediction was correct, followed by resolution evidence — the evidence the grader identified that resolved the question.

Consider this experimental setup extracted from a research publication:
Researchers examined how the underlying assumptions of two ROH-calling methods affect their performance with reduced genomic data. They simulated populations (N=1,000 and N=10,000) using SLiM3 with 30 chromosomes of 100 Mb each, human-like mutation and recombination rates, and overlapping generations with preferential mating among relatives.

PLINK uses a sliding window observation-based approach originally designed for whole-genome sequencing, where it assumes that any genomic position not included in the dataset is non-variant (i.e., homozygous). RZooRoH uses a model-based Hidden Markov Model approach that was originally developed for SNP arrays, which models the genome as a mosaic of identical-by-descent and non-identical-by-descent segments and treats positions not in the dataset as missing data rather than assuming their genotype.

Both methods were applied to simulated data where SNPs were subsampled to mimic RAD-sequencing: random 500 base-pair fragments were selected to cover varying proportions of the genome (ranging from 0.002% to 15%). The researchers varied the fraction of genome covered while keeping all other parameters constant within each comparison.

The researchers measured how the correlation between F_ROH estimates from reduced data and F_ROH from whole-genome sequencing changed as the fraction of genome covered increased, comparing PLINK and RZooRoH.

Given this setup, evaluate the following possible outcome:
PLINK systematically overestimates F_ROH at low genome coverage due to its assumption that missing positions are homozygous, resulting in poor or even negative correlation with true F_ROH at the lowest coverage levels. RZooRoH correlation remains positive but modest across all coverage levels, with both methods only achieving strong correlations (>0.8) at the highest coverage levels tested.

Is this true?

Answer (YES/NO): NO